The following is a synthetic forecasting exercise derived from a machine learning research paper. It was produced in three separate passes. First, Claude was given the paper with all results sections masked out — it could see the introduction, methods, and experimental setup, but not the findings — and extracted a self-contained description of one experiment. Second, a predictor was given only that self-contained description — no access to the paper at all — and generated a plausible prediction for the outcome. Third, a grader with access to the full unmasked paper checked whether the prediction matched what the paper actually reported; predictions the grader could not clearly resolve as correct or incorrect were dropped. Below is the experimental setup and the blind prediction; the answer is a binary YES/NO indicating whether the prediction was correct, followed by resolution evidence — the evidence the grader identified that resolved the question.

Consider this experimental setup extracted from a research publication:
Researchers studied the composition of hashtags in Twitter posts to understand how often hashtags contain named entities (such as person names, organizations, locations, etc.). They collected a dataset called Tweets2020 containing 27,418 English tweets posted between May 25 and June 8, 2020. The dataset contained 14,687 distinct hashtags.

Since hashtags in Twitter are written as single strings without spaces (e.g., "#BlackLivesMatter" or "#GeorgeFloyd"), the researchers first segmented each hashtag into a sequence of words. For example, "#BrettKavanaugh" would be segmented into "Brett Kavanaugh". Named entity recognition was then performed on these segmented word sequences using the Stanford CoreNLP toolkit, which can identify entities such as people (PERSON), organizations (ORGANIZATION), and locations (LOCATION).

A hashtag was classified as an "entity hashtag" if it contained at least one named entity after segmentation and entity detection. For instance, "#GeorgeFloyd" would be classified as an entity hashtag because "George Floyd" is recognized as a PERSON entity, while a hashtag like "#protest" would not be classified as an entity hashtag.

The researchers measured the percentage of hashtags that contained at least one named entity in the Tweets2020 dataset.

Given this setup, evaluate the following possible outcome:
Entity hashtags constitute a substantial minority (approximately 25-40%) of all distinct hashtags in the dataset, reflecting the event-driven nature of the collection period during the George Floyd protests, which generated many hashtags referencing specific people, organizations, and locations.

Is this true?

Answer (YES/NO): NO